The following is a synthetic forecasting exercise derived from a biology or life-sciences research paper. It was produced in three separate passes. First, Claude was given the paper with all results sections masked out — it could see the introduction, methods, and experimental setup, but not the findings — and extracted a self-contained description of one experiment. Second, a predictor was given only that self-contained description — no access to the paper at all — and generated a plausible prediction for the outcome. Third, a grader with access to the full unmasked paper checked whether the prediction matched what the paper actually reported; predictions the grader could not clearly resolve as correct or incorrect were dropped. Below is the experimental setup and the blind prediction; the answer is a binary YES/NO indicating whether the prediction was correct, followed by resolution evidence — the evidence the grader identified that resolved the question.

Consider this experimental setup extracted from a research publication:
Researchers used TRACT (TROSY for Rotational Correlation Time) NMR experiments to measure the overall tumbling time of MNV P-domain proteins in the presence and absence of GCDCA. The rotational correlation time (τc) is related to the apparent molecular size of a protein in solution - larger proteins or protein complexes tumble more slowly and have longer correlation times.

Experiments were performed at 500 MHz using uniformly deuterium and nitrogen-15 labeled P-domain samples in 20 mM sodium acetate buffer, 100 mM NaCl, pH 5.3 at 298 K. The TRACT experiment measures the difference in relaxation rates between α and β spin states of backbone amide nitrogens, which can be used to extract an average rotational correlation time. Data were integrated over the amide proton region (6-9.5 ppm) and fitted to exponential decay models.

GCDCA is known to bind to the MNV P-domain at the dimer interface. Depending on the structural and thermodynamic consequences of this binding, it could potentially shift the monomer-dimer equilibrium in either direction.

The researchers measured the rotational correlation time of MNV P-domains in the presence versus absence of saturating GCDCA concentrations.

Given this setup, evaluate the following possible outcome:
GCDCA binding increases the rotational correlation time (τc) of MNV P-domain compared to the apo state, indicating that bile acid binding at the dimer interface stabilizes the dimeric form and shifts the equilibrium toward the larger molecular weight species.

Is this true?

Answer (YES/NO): YES